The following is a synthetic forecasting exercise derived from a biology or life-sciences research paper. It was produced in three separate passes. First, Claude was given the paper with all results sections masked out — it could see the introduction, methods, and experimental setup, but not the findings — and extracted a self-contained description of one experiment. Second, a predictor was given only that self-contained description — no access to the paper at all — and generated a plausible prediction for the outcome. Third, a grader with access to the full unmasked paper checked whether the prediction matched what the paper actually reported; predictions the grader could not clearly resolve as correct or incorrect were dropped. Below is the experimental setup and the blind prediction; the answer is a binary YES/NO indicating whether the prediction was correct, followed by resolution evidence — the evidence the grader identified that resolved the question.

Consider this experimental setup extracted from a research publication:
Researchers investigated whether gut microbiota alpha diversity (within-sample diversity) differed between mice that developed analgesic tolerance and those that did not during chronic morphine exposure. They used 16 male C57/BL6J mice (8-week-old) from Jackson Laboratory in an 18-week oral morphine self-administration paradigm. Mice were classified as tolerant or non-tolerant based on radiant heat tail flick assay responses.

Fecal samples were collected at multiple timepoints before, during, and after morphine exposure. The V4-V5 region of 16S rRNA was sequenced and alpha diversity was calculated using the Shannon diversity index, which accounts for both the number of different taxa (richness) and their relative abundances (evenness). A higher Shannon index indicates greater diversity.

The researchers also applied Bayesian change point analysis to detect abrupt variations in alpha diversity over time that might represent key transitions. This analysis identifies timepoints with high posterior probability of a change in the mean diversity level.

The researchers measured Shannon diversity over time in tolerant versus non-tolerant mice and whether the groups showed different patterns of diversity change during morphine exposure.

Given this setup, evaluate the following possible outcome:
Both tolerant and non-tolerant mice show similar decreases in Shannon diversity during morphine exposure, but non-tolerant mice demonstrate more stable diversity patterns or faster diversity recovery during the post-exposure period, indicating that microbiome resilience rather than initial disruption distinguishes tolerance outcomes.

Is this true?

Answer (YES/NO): NO